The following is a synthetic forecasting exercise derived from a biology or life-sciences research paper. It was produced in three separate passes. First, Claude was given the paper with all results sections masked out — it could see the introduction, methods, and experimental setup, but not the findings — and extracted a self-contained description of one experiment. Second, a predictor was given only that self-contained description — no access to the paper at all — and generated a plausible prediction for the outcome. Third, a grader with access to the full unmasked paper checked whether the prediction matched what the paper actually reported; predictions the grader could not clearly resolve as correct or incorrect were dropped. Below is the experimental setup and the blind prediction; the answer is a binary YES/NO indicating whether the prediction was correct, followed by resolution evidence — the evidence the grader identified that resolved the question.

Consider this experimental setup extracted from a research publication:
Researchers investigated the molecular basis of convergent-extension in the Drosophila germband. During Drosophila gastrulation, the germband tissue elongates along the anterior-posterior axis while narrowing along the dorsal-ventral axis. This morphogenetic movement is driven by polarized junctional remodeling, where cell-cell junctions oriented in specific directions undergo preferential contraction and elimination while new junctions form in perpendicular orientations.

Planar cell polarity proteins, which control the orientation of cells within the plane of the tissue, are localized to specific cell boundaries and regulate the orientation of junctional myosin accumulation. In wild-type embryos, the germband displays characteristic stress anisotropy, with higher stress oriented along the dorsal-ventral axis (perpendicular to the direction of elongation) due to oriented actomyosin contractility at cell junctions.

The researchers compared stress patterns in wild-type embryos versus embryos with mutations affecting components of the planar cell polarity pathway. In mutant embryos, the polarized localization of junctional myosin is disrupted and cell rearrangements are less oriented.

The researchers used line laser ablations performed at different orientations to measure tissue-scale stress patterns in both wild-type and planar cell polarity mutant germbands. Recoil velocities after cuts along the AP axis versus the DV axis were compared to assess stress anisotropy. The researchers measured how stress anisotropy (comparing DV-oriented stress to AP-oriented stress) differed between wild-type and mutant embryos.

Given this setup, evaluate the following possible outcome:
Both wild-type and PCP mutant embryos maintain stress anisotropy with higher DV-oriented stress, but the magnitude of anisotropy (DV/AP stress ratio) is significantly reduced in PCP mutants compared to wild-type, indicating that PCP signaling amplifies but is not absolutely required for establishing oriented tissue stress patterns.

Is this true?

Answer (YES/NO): NO